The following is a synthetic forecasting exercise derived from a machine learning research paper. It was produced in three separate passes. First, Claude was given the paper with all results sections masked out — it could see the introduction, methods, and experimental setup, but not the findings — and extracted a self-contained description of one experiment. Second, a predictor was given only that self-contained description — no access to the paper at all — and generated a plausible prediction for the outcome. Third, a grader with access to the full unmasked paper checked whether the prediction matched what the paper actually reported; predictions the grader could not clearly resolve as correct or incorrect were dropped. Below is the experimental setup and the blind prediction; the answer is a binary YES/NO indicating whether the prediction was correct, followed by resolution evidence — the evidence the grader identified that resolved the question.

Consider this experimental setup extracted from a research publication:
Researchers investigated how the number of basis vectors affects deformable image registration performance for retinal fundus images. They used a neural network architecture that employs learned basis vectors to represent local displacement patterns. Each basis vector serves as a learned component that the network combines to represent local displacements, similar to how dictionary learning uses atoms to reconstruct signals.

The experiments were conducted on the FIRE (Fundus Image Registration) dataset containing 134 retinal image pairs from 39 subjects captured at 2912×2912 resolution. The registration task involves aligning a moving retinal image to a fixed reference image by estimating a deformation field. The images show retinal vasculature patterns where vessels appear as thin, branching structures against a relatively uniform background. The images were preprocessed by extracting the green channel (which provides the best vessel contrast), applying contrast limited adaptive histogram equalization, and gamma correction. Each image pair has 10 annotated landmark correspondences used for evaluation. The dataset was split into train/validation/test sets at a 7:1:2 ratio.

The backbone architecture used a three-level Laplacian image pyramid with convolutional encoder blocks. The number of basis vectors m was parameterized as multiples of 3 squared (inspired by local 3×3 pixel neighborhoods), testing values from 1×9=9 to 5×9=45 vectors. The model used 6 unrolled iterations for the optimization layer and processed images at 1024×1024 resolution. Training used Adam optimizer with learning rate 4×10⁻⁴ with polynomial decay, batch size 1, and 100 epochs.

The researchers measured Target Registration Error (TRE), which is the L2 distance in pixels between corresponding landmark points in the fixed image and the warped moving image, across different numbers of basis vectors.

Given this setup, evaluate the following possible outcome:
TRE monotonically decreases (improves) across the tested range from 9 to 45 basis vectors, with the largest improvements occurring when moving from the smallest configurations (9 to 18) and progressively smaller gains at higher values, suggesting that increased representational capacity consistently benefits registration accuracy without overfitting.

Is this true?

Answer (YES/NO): NO